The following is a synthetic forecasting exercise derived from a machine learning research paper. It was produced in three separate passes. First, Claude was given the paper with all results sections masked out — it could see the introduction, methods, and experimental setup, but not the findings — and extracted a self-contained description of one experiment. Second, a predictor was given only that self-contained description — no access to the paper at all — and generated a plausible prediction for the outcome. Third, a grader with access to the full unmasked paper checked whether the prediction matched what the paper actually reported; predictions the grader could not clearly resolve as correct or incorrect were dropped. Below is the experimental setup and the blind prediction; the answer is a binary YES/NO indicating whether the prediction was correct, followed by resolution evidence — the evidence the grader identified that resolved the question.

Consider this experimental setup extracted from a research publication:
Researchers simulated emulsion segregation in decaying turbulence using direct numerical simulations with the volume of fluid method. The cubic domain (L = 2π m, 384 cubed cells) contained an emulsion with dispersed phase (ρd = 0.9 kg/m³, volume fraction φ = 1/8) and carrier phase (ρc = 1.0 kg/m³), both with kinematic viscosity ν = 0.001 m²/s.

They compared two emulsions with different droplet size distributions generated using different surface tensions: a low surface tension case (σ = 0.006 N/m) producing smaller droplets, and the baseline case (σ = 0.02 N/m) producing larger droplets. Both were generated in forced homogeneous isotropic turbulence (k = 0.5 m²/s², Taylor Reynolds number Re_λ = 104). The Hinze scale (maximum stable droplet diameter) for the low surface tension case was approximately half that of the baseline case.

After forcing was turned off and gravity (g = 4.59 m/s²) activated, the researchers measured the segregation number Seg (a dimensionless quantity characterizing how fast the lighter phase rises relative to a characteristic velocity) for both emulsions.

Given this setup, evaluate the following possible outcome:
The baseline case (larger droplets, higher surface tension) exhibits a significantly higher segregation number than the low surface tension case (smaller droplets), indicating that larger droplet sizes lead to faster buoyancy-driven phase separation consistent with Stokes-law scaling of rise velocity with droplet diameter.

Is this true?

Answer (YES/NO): NO